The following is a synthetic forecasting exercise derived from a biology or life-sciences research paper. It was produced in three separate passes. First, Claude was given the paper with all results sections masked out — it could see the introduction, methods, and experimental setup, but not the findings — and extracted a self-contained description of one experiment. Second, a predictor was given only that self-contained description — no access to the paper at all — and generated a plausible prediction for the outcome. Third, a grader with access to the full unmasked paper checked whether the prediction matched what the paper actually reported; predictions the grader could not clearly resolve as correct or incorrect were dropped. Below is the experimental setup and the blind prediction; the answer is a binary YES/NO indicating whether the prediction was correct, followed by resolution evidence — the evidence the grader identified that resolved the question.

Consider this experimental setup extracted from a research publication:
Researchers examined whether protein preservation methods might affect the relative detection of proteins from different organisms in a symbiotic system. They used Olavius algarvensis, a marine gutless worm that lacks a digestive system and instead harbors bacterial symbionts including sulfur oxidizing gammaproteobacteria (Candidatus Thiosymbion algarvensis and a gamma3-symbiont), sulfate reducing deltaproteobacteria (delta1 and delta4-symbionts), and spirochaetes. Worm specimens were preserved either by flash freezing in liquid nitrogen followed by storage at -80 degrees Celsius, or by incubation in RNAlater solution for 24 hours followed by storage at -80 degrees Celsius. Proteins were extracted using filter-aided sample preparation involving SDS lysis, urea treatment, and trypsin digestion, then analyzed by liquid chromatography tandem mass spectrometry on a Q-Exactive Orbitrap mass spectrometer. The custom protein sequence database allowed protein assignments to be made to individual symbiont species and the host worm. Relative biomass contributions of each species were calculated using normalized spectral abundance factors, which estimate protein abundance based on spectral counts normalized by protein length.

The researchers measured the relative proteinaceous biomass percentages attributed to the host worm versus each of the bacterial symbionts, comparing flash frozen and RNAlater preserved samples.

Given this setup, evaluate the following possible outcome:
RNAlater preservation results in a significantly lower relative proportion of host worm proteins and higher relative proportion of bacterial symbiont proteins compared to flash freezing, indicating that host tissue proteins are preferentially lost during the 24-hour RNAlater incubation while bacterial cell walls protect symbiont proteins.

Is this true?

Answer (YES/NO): NO